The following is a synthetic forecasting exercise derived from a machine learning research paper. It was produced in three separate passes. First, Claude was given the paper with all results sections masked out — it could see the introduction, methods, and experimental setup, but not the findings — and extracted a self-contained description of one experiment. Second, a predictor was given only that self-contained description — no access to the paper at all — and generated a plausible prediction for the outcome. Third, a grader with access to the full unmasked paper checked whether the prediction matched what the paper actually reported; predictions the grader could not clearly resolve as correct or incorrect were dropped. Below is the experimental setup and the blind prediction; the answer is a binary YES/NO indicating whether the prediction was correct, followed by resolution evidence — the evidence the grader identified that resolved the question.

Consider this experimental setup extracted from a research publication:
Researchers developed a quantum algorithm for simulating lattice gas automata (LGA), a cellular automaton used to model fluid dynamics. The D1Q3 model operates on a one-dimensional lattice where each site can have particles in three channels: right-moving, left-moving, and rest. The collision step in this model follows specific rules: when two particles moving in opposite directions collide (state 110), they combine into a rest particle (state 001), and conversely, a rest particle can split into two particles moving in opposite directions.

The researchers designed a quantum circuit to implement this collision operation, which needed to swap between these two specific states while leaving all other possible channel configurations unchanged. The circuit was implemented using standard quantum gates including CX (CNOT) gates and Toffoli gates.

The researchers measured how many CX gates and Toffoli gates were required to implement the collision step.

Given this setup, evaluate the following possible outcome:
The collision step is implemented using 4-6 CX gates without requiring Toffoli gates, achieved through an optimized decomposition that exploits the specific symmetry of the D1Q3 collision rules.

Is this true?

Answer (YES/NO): NO